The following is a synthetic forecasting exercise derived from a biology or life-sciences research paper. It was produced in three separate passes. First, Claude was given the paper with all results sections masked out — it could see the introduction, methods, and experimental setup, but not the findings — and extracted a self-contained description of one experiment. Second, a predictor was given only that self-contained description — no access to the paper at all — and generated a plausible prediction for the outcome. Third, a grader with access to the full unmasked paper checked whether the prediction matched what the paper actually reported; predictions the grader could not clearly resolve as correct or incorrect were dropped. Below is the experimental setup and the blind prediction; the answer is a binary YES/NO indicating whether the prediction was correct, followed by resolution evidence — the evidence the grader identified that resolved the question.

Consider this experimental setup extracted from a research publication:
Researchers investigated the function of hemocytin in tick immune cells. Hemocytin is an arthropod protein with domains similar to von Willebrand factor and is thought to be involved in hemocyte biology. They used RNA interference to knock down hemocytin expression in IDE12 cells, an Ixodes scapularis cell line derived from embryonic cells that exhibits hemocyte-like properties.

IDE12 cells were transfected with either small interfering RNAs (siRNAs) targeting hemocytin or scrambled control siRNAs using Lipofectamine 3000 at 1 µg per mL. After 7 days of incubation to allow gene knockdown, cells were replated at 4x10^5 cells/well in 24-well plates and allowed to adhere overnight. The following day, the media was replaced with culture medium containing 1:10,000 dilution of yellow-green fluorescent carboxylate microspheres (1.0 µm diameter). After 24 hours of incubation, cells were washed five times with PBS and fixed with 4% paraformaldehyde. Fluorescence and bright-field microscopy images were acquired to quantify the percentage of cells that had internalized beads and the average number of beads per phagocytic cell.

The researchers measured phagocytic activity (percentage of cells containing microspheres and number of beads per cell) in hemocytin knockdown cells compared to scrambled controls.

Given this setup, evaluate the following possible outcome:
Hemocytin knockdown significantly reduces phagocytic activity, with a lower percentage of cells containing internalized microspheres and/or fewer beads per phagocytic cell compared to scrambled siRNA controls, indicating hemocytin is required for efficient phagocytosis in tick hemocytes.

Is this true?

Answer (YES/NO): NO